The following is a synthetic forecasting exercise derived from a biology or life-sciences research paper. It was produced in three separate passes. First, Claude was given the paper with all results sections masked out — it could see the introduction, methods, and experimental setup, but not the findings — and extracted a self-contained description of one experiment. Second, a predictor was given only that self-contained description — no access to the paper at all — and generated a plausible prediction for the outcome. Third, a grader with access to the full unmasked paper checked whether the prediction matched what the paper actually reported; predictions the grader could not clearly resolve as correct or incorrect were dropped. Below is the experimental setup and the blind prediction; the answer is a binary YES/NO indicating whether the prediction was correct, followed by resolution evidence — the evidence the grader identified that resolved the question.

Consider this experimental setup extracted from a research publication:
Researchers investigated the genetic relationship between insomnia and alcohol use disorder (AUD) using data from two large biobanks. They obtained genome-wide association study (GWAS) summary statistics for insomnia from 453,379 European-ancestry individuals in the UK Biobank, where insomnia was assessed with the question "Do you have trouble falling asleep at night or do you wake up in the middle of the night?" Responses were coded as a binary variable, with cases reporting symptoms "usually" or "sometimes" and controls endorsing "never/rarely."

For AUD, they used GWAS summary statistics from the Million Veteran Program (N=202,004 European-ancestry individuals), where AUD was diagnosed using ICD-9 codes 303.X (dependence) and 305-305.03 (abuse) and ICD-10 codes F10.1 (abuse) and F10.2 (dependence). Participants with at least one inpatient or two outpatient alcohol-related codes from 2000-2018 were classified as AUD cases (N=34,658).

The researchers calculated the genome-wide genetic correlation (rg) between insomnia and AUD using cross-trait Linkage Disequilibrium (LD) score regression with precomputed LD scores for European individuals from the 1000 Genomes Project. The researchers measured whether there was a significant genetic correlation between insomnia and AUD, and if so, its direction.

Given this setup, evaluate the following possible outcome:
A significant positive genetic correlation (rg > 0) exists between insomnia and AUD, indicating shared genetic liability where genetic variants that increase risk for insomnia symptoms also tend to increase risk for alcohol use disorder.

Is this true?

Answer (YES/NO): YES